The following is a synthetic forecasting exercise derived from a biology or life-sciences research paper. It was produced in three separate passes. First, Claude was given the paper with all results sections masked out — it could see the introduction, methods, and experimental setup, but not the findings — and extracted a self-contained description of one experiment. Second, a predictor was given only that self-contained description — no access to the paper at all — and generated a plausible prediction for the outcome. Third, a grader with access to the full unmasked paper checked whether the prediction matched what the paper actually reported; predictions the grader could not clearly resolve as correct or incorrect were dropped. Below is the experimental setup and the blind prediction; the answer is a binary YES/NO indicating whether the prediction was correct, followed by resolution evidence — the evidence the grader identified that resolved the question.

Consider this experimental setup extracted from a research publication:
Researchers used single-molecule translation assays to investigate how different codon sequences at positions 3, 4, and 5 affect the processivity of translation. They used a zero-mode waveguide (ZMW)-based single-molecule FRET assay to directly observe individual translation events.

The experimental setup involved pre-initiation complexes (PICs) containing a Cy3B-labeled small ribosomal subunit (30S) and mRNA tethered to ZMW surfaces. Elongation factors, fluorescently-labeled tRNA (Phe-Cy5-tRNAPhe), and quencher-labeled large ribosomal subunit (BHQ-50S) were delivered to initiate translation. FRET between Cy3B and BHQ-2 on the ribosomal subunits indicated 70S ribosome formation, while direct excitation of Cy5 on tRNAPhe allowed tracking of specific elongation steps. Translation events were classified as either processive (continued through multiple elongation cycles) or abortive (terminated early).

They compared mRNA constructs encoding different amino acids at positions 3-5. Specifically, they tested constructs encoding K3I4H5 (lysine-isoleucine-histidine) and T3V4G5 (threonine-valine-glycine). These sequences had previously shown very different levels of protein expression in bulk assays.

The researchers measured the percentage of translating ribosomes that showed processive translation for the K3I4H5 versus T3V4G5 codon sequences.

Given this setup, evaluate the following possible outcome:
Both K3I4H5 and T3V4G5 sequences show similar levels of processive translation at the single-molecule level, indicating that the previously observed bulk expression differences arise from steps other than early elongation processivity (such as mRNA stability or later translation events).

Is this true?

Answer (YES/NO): NO